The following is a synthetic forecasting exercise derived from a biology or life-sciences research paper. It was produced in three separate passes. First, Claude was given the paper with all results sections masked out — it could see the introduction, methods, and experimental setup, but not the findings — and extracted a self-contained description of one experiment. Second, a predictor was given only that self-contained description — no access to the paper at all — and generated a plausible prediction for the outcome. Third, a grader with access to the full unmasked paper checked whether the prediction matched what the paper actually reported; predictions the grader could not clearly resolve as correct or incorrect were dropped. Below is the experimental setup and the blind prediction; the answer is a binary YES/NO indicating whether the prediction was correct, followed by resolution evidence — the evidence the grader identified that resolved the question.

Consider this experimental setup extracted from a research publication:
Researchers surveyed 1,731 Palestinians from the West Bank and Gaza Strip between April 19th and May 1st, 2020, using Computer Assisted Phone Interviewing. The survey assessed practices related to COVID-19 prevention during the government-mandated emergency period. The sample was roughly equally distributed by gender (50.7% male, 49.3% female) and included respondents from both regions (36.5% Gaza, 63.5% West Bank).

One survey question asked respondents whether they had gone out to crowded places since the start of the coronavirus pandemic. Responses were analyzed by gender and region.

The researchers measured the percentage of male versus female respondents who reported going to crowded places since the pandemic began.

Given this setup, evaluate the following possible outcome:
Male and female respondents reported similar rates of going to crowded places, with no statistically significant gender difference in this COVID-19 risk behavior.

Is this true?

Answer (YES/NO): NO